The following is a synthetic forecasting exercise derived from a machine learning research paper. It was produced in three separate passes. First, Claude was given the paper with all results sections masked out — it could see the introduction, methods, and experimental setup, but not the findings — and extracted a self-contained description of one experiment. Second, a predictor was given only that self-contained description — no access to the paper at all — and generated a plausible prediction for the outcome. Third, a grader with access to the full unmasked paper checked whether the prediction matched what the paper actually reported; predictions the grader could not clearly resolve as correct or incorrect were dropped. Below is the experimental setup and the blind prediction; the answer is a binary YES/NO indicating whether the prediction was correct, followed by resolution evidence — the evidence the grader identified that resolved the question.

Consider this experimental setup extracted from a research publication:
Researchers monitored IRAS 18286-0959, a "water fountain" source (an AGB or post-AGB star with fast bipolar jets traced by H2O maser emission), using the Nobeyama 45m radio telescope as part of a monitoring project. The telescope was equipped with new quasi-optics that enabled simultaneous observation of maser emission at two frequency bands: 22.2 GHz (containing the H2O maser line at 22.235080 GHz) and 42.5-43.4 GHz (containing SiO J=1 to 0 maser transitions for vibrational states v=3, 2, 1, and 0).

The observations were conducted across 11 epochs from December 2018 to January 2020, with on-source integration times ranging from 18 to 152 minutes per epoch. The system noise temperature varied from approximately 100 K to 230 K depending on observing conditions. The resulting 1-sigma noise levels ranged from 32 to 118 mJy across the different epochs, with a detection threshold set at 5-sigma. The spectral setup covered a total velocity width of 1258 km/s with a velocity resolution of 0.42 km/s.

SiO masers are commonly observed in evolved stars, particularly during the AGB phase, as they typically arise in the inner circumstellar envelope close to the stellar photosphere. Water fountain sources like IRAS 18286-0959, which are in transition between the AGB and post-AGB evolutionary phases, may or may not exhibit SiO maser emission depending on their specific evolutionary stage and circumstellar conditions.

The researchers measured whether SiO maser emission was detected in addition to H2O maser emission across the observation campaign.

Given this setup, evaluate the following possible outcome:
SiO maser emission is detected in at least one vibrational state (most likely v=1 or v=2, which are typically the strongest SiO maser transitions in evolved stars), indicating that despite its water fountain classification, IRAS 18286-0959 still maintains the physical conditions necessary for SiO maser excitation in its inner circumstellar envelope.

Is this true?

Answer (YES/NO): NO